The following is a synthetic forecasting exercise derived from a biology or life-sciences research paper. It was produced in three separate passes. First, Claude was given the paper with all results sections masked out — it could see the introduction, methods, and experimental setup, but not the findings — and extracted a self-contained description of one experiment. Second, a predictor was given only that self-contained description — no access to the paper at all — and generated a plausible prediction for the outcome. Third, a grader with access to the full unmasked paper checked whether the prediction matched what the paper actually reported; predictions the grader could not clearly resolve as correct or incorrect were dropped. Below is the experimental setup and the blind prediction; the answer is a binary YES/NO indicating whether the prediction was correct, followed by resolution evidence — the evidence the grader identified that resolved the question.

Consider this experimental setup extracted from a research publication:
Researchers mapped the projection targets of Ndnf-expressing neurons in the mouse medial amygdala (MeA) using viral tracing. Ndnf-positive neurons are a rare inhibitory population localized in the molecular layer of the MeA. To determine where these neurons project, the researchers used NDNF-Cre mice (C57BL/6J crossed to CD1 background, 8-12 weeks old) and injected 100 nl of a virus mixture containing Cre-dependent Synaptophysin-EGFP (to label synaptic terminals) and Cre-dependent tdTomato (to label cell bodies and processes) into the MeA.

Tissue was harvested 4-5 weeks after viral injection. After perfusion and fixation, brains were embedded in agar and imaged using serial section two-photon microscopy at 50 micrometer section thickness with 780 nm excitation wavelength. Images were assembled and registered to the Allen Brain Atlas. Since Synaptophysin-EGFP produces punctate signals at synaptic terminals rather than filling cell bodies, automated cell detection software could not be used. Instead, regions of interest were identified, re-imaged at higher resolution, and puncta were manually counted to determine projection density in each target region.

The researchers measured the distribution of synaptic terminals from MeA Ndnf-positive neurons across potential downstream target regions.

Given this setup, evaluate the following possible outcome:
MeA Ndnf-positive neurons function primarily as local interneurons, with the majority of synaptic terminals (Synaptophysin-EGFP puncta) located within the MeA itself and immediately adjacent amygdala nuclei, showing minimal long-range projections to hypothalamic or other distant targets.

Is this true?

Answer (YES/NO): NO